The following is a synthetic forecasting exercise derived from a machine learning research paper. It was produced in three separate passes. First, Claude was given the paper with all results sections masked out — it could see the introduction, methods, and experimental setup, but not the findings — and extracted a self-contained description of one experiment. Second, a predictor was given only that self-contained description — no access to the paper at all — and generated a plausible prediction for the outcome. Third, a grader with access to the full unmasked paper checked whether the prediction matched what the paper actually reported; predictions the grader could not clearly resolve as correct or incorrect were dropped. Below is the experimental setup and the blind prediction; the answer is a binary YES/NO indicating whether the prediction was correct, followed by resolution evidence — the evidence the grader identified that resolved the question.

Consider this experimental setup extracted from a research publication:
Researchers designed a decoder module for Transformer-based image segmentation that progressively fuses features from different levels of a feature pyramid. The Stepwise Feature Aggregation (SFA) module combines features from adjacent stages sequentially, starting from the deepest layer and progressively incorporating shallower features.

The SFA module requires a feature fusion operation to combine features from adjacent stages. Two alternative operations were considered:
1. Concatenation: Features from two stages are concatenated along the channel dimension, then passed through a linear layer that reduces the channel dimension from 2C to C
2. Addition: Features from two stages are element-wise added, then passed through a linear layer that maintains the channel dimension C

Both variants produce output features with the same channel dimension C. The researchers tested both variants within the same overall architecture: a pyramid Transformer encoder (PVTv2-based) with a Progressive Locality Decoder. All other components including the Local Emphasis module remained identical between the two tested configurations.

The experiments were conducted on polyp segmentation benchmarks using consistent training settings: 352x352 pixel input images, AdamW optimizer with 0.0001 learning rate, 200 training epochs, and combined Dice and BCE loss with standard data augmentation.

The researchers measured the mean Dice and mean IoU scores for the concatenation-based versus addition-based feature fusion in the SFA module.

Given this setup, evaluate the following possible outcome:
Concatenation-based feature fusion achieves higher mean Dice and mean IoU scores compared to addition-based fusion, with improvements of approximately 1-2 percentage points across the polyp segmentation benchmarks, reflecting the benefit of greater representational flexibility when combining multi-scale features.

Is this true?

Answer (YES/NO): NO